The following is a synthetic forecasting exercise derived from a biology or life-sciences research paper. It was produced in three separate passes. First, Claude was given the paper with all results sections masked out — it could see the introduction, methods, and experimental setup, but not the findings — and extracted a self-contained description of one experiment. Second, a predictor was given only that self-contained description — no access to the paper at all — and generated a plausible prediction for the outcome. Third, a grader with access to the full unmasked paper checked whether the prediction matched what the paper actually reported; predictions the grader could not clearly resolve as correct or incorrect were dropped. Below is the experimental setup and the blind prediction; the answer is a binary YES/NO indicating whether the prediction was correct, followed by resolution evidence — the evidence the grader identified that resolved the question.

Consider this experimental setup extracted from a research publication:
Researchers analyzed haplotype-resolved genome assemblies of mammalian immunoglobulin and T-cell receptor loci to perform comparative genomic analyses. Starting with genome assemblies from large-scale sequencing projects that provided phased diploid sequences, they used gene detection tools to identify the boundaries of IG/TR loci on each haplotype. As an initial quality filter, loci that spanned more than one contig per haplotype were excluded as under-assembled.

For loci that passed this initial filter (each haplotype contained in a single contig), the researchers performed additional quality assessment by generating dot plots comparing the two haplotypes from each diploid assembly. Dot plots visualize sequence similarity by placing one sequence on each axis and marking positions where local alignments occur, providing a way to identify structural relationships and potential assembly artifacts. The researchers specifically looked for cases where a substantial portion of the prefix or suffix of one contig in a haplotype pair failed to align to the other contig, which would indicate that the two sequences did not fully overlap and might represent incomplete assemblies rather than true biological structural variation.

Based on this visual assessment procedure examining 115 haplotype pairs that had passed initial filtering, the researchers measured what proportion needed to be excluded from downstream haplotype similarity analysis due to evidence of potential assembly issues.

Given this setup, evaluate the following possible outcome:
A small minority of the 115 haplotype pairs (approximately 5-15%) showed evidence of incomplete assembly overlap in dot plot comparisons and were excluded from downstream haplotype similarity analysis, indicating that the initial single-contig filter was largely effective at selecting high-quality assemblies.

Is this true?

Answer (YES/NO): NO